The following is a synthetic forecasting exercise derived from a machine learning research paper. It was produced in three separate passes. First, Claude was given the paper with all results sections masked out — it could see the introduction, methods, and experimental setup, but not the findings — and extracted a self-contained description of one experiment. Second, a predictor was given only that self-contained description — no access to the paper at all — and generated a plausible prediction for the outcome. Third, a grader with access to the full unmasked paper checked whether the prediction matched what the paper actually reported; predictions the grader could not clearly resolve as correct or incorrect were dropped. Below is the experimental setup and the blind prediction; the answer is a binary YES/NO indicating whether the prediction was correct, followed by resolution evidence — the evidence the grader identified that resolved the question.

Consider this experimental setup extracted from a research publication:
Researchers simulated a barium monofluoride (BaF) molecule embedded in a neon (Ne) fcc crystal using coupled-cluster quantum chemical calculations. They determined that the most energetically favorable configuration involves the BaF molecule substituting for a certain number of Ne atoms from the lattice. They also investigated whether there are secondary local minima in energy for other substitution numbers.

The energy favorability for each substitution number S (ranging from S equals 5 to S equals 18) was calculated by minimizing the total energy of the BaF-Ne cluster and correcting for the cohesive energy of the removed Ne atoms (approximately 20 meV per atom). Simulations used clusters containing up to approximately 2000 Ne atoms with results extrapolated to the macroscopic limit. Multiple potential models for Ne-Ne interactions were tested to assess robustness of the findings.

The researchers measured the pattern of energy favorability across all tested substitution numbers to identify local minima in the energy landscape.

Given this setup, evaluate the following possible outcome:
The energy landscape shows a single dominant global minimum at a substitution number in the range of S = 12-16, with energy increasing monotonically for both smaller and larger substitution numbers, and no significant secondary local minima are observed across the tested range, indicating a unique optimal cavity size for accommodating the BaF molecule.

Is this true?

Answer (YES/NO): NO